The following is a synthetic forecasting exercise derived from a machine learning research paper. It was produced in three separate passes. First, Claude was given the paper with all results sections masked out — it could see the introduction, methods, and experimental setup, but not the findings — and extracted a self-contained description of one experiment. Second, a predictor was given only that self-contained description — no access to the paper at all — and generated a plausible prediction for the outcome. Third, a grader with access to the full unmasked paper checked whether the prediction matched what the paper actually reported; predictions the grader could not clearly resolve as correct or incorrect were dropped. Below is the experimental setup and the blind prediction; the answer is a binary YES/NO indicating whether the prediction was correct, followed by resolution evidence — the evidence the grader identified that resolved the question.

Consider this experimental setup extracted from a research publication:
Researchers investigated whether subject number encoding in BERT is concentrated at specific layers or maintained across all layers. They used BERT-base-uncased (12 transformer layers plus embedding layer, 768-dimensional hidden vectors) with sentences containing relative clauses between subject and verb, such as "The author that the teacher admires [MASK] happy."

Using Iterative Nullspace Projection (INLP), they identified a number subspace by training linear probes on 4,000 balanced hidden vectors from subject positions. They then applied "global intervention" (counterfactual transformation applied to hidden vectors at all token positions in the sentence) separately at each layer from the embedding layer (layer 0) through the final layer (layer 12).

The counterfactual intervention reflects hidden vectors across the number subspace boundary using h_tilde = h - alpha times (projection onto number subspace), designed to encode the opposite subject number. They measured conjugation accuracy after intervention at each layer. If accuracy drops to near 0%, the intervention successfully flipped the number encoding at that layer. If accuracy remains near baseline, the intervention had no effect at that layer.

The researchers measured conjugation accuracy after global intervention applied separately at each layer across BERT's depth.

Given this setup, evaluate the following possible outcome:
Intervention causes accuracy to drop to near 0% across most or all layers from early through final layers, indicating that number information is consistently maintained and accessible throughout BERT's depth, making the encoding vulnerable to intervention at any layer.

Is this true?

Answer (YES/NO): NO